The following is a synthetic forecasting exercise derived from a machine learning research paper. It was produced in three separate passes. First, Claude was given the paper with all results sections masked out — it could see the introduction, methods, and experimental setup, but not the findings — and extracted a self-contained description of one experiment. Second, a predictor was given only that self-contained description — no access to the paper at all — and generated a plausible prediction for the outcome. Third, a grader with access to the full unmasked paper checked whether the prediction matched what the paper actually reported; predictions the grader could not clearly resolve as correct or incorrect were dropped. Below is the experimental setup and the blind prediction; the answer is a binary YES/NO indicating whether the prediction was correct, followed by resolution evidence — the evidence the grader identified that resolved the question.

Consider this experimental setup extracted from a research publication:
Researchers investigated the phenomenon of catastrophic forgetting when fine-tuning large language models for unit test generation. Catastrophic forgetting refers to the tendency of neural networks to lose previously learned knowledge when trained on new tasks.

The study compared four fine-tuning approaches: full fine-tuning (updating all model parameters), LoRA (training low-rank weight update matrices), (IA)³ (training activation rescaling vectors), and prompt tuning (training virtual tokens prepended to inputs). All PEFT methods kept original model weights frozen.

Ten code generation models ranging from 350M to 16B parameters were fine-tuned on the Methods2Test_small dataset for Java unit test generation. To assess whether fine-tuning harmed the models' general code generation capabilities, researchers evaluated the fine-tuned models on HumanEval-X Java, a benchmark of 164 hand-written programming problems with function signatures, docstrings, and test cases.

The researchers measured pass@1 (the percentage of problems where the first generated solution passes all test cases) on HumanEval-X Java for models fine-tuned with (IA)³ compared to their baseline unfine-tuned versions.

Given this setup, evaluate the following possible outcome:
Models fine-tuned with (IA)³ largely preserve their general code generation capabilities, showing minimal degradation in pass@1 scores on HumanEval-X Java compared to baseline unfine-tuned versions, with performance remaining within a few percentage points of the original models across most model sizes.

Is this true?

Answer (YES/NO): YES